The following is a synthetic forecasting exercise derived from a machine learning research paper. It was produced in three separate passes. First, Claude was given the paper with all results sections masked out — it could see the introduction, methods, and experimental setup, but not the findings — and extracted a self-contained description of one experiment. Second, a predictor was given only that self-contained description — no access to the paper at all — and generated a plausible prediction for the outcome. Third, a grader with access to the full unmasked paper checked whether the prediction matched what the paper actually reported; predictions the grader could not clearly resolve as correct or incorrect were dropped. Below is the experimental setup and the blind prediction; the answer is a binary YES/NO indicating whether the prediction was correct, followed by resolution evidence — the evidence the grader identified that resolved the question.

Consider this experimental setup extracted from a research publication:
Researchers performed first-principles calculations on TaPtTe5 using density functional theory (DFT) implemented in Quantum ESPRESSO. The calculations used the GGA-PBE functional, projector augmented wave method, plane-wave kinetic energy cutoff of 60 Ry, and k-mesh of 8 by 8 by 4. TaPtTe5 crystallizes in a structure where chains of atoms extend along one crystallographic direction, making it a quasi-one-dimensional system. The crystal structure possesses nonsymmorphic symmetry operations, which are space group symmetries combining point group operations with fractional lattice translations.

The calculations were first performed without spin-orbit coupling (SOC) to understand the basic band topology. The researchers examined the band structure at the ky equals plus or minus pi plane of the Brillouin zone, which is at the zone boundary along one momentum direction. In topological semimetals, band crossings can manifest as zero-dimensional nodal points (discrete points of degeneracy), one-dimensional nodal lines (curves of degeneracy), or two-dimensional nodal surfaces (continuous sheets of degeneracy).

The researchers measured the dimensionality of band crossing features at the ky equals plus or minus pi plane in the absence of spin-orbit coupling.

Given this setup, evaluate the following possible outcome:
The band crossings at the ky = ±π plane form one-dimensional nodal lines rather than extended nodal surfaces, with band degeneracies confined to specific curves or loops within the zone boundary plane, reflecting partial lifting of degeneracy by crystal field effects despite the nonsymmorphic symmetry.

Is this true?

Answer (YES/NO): NO